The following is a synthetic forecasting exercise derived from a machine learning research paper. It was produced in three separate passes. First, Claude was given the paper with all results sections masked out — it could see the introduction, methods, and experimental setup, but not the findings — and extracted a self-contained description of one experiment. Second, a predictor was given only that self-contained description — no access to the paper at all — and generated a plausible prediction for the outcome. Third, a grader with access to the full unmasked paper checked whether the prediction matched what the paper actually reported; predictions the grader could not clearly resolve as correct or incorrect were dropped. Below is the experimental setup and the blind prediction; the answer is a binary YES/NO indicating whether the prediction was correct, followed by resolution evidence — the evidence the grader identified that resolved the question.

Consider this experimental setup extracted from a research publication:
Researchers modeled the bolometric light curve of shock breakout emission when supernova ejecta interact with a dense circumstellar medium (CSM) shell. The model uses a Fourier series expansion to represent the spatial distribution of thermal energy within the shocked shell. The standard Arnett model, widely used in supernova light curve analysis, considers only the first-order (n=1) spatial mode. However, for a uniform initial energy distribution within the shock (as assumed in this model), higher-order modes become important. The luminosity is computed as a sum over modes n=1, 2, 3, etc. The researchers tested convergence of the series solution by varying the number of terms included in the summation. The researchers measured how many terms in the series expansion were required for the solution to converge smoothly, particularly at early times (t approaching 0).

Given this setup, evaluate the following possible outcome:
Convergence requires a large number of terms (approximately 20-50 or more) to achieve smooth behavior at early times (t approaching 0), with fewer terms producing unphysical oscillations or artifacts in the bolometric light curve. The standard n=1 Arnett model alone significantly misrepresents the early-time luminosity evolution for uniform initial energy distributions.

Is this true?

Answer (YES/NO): NO